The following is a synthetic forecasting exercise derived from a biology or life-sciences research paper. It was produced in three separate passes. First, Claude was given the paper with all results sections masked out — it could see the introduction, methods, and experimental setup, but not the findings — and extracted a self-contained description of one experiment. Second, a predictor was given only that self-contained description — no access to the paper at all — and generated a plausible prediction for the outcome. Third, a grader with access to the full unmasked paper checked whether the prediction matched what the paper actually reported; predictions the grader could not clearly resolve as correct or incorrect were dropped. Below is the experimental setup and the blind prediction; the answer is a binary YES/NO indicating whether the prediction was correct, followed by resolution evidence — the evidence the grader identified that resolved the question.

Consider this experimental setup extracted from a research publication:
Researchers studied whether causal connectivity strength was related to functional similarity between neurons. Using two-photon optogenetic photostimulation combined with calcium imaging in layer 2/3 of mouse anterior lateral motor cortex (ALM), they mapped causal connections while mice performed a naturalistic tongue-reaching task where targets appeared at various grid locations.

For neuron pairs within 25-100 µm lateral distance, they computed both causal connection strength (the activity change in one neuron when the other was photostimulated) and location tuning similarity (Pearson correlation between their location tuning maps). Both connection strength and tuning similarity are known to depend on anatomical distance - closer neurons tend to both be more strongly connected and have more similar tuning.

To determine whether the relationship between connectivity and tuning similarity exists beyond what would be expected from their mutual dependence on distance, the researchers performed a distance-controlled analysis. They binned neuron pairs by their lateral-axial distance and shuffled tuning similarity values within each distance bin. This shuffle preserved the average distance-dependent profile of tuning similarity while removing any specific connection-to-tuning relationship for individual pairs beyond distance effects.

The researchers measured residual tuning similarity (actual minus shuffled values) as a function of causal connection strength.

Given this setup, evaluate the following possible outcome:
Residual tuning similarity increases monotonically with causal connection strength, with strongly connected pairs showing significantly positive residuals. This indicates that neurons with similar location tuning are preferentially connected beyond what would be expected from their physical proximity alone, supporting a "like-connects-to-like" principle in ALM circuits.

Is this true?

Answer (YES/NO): YES